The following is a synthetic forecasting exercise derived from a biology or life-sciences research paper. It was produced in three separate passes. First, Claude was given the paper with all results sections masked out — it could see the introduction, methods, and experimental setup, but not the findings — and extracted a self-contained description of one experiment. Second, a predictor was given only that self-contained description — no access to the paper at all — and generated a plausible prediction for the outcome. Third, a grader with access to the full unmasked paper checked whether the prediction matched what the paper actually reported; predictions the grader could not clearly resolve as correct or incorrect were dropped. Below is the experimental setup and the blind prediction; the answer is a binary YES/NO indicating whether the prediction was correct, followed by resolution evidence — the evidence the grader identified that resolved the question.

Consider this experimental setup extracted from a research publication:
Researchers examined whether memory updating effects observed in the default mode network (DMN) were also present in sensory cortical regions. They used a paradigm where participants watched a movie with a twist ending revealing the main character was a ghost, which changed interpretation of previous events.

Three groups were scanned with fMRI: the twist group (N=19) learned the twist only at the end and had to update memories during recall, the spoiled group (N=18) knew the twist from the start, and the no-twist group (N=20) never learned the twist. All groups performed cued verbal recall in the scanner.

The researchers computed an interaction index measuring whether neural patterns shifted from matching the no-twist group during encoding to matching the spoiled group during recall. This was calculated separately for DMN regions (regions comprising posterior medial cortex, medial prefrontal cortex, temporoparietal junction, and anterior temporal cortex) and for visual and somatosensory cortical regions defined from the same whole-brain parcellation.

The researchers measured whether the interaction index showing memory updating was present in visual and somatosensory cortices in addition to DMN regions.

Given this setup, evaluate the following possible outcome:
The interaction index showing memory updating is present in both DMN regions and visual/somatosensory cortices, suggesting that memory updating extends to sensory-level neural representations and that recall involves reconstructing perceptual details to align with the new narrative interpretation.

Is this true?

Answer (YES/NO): NO